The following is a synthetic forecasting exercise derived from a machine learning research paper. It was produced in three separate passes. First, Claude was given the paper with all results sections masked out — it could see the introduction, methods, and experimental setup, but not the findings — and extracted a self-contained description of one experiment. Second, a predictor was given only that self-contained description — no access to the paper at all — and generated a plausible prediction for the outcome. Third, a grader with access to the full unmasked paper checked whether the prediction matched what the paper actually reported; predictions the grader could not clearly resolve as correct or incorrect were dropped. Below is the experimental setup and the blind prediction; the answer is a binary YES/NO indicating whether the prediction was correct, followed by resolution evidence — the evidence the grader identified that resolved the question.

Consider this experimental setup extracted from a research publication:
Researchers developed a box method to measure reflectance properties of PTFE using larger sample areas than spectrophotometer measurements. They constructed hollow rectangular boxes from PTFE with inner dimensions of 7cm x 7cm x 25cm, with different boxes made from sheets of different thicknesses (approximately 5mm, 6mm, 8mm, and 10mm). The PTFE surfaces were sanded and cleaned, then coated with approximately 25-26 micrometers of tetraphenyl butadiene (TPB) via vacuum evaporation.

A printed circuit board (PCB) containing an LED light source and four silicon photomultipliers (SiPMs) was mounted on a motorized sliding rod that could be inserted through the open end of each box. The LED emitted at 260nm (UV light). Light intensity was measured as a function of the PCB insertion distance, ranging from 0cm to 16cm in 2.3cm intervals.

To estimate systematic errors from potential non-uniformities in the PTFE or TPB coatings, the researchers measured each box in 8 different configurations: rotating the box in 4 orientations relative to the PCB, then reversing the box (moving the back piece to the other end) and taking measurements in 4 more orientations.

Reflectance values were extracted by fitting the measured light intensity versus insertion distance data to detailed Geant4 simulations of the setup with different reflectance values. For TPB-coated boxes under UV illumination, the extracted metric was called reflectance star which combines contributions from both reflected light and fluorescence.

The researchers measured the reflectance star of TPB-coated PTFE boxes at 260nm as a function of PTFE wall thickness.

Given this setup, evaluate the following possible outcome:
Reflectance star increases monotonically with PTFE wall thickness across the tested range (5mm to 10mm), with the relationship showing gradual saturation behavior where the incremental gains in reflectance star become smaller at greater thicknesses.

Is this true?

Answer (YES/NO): NO